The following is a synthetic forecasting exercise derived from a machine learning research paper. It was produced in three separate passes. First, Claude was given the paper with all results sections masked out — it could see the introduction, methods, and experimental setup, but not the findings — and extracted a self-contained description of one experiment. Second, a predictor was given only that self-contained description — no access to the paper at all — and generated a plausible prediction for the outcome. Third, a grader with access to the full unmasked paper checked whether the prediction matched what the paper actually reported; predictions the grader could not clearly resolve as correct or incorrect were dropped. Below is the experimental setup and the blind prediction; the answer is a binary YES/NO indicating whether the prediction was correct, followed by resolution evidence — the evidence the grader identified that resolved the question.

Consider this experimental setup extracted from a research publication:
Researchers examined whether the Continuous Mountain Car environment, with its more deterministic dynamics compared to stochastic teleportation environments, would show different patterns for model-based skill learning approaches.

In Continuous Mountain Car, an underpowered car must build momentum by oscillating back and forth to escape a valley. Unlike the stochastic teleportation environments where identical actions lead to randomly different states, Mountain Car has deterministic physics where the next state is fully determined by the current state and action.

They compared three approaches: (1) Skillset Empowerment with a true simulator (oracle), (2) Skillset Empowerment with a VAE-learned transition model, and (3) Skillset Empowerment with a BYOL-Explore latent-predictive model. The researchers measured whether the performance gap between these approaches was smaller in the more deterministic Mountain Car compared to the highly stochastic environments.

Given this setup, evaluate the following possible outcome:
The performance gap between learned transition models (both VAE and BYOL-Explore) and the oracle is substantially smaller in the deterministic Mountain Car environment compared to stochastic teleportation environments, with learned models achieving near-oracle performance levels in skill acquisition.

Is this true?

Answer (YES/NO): NO